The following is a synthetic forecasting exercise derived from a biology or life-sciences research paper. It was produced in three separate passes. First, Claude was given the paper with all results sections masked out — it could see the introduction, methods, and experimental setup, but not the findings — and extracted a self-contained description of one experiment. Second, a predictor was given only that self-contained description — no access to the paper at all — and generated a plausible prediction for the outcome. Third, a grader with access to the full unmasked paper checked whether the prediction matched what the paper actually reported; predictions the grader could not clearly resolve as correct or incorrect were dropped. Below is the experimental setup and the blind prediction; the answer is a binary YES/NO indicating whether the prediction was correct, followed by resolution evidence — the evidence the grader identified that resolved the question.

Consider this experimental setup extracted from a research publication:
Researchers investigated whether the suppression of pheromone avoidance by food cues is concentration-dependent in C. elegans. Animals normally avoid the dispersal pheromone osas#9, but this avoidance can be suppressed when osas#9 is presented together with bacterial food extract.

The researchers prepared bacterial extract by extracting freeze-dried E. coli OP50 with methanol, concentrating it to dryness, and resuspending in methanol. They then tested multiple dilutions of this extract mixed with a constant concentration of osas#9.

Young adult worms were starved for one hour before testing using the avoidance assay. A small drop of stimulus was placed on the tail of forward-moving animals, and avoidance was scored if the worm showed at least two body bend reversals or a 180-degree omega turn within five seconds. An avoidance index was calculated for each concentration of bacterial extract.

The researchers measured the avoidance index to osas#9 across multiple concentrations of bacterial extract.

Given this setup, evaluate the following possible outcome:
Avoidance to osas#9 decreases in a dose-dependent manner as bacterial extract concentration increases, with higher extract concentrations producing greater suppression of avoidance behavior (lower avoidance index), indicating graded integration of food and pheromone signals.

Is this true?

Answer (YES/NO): YES